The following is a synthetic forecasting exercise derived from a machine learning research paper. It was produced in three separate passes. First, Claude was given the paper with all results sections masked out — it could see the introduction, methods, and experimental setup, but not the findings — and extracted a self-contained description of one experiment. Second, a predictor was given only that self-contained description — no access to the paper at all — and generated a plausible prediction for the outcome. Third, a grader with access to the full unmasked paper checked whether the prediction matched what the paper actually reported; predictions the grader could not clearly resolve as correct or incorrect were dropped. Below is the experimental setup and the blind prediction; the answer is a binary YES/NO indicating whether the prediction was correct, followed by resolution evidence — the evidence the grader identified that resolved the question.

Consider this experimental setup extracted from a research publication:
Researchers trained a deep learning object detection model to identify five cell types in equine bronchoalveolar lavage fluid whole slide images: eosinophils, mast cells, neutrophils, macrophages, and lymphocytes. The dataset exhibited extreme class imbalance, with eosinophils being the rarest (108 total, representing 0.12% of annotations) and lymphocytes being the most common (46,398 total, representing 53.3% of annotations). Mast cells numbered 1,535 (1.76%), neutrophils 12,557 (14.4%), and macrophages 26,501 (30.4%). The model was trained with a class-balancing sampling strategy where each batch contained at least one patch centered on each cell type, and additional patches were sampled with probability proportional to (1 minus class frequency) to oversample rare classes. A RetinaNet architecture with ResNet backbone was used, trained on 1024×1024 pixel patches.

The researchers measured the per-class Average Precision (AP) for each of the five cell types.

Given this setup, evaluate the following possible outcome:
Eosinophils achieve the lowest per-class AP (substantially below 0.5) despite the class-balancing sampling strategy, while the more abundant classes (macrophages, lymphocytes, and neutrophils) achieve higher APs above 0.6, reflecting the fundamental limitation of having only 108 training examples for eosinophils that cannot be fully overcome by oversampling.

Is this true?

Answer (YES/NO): NO